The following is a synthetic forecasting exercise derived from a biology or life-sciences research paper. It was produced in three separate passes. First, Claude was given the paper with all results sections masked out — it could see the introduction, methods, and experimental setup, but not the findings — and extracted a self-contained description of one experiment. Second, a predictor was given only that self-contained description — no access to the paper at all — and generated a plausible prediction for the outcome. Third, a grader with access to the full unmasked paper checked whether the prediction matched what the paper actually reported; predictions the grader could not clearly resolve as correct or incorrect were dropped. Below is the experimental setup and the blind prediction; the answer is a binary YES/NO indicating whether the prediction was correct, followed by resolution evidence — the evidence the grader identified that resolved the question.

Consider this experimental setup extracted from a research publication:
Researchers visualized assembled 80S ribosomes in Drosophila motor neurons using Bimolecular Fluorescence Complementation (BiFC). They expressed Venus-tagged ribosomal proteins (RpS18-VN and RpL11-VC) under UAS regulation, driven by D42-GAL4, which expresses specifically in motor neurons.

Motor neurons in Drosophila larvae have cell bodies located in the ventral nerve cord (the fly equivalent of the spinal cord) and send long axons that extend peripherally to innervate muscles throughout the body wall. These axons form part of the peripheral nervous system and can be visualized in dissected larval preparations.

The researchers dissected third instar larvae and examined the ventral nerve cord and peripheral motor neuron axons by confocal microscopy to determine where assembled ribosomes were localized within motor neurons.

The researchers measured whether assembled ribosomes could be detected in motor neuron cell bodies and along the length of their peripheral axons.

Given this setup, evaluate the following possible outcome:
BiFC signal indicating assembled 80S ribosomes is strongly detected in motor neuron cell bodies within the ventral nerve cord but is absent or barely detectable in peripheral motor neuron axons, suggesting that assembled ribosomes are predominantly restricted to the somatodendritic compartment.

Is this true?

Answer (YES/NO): NO